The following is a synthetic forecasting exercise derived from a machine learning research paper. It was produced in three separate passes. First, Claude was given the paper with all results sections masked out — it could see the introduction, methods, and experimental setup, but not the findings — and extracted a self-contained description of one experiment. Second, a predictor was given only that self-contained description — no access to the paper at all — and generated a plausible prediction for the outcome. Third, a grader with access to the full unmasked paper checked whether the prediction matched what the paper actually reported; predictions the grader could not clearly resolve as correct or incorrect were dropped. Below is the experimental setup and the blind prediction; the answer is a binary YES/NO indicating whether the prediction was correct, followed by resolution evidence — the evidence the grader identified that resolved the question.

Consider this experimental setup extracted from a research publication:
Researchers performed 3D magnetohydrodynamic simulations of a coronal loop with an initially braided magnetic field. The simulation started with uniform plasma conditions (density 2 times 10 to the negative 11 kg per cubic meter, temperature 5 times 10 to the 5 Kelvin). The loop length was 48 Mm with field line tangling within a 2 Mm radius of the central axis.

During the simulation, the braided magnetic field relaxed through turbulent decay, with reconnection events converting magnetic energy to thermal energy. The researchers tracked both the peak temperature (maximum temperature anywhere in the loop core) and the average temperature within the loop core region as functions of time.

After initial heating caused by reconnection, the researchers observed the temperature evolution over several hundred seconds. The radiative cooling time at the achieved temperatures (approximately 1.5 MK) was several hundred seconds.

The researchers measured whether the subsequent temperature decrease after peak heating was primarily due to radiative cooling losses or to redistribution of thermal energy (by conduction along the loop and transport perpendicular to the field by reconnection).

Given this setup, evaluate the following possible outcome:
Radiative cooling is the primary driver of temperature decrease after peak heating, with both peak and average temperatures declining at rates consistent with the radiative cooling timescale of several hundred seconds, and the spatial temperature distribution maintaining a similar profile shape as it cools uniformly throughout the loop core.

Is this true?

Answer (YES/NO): NO